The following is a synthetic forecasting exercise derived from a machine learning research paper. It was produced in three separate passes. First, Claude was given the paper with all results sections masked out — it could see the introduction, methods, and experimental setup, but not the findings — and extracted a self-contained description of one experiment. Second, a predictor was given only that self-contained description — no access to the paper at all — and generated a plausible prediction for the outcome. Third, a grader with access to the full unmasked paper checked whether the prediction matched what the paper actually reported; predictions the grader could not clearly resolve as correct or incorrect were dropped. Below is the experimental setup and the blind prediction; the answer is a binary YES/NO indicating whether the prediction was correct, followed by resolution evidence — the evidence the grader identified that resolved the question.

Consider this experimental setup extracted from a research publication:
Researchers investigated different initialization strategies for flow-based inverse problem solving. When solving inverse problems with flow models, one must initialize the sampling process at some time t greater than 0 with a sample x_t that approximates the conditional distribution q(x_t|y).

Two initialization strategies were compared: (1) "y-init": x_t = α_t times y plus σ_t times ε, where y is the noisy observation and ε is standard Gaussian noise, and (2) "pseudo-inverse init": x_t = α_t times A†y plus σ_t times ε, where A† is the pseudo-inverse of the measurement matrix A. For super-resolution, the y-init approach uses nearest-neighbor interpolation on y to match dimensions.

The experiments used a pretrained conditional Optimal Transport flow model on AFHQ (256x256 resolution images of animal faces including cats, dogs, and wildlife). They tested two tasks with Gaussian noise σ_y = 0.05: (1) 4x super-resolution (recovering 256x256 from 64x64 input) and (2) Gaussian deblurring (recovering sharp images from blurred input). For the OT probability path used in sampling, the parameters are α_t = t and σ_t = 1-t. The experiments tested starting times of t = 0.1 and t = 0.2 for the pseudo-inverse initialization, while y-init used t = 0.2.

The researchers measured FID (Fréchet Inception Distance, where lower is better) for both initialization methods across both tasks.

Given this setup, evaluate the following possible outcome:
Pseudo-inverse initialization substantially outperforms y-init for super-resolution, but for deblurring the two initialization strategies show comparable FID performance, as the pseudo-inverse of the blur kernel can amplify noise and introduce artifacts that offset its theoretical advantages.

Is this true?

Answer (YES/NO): NO